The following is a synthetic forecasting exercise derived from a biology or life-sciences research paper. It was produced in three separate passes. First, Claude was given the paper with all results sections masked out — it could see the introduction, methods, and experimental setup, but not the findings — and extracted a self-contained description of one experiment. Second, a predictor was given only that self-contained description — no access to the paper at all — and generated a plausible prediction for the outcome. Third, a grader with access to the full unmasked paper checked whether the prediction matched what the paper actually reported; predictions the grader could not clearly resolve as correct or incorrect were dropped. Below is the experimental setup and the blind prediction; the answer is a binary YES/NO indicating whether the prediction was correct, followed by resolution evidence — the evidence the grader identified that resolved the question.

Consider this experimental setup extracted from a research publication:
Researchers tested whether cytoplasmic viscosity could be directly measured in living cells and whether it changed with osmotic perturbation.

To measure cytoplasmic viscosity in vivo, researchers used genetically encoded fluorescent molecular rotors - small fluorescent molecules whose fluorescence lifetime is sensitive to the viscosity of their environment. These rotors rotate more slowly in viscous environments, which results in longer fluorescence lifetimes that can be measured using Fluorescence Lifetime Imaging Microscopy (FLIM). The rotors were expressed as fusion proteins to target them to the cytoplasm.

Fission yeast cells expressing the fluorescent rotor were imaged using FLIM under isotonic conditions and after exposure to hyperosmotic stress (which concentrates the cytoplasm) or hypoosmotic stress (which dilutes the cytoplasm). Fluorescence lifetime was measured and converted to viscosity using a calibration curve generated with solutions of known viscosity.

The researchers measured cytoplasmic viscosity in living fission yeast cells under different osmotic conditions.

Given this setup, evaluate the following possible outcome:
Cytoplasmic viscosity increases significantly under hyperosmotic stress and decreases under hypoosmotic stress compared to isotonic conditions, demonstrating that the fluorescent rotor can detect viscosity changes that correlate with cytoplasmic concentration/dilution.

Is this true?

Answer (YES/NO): NO